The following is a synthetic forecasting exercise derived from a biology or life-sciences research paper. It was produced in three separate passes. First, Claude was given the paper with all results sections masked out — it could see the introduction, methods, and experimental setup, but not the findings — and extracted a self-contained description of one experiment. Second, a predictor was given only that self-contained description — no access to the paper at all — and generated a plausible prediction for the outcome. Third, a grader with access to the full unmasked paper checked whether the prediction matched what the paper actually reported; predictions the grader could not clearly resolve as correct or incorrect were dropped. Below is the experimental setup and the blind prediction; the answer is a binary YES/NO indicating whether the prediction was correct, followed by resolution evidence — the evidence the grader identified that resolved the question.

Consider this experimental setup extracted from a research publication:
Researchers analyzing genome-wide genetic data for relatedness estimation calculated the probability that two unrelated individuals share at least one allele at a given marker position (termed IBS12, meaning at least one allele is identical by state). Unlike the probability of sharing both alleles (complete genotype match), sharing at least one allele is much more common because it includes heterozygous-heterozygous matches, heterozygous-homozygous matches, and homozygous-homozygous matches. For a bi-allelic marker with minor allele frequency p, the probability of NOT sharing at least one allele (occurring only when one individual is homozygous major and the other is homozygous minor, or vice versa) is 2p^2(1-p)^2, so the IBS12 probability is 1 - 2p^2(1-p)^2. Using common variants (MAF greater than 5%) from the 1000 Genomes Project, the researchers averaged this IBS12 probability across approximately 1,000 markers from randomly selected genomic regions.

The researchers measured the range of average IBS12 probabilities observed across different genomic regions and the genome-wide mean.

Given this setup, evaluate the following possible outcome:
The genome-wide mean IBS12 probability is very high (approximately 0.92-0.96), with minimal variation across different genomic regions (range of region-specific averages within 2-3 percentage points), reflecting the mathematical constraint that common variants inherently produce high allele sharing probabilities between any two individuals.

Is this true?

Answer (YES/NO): YES